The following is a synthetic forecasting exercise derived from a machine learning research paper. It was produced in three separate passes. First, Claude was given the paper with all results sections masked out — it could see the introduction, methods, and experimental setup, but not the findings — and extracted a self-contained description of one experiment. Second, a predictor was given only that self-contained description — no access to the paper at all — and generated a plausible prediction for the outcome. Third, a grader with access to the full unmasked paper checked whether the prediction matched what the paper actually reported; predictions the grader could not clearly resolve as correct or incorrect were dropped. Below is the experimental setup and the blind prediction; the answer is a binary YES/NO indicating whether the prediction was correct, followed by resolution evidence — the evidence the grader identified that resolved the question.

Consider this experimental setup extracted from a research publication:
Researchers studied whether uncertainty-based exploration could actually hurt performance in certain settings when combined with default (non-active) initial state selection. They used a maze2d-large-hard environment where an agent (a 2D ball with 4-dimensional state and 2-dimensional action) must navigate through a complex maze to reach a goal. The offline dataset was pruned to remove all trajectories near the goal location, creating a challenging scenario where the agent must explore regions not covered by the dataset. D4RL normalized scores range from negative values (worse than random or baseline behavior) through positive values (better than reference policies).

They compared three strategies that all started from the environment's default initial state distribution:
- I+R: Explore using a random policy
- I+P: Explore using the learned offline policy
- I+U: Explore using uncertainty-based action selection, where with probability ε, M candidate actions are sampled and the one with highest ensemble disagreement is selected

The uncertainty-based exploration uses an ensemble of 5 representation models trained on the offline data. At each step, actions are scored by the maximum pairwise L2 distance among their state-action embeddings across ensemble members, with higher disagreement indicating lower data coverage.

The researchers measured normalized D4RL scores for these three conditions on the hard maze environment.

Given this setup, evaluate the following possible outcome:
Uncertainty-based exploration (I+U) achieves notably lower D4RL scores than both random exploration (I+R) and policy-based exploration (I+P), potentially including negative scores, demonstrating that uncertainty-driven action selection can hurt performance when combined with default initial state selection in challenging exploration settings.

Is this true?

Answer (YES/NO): YES